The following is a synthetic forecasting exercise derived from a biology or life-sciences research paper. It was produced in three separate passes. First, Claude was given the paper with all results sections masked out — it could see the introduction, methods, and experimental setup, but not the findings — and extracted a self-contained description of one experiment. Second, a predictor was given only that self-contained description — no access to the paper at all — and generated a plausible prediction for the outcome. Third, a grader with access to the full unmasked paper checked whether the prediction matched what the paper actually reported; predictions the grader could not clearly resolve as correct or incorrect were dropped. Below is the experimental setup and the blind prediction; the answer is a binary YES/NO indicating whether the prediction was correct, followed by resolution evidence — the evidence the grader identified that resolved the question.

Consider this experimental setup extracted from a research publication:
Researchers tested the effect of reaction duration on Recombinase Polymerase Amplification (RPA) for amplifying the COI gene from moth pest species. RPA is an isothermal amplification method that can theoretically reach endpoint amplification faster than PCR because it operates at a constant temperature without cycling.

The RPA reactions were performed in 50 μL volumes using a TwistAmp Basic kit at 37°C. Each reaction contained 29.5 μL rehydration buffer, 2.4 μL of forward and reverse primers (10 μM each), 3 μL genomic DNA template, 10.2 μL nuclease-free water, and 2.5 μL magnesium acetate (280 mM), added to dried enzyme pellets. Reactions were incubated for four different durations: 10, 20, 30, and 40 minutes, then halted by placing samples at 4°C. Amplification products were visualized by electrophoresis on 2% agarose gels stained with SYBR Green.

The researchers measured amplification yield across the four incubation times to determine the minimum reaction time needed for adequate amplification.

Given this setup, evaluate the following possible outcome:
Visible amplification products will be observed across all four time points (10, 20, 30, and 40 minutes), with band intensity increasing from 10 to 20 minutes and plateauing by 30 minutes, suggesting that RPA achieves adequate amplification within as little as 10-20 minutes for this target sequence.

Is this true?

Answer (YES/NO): NO